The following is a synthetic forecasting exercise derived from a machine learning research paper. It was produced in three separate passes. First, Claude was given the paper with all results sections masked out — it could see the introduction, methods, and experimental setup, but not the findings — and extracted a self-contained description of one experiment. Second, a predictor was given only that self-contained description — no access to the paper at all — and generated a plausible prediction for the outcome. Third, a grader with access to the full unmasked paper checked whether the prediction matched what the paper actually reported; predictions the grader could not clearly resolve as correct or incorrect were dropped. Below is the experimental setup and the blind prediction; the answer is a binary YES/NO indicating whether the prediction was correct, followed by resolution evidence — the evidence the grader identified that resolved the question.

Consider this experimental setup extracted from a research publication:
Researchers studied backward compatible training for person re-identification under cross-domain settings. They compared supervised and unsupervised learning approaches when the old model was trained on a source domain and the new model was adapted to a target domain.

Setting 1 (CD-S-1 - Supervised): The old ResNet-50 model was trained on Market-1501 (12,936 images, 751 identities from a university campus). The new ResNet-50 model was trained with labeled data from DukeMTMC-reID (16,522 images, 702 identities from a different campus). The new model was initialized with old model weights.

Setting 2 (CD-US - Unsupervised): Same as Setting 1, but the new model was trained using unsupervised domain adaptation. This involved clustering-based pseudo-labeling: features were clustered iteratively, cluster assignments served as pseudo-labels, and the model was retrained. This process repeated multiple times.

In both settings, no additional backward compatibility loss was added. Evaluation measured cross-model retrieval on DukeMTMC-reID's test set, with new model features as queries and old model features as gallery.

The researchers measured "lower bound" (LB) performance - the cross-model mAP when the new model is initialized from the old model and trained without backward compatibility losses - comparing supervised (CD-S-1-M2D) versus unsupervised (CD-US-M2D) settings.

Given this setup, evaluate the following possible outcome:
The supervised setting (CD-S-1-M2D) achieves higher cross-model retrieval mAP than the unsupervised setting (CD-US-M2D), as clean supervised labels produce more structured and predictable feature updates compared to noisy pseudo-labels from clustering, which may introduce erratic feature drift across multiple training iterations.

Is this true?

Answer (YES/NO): YES